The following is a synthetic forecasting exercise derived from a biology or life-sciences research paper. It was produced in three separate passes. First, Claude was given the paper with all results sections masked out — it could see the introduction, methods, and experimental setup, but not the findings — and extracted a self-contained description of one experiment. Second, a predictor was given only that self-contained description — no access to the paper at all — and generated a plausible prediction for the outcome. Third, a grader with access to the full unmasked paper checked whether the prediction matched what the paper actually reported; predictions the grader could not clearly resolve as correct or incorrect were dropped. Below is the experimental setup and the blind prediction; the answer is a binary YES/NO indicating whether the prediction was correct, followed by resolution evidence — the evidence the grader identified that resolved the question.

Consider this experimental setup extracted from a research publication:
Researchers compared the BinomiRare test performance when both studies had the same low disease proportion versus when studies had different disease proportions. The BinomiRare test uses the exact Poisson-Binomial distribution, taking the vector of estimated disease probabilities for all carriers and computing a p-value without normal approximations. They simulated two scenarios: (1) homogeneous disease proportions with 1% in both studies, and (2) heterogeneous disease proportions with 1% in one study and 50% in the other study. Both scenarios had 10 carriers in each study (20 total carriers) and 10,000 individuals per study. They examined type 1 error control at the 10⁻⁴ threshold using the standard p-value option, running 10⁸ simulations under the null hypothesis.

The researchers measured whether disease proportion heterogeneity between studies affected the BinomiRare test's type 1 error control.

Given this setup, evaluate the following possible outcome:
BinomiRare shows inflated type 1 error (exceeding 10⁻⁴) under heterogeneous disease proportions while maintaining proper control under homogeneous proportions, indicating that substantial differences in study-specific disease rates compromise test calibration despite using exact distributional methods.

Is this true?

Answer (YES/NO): NO